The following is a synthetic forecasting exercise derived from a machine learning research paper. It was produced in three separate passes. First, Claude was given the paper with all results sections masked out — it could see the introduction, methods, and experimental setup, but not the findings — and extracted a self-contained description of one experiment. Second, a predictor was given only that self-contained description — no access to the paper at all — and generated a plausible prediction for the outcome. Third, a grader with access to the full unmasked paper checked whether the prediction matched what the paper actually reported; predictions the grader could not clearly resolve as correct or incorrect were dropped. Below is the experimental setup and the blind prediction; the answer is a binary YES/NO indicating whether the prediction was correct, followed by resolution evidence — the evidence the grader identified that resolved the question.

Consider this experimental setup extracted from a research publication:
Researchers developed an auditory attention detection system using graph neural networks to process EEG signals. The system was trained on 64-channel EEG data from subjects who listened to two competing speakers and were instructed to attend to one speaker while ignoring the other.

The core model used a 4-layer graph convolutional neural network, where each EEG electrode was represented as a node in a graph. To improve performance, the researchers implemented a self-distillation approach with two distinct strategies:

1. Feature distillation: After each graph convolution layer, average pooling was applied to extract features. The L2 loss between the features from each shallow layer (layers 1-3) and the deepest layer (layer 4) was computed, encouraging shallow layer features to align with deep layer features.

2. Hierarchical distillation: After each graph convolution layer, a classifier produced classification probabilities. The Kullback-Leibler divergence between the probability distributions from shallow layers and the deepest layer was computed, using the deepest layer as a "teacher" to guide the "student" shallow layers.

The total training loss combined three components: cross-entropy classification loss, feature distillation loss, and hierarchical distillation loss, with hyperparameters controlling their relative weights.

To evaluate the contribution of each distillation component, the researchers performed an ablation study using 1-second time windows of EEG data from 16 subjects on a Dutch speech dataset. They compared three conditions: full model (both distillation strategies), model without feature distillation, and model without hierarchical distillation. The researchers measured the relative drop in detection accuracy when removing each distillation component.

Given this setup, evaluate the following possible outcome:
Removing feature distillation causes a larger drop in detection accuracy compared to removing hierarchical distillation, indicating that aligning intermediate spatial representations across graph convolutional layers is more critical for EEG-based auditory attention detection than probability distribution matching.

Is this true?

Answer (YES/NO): NO